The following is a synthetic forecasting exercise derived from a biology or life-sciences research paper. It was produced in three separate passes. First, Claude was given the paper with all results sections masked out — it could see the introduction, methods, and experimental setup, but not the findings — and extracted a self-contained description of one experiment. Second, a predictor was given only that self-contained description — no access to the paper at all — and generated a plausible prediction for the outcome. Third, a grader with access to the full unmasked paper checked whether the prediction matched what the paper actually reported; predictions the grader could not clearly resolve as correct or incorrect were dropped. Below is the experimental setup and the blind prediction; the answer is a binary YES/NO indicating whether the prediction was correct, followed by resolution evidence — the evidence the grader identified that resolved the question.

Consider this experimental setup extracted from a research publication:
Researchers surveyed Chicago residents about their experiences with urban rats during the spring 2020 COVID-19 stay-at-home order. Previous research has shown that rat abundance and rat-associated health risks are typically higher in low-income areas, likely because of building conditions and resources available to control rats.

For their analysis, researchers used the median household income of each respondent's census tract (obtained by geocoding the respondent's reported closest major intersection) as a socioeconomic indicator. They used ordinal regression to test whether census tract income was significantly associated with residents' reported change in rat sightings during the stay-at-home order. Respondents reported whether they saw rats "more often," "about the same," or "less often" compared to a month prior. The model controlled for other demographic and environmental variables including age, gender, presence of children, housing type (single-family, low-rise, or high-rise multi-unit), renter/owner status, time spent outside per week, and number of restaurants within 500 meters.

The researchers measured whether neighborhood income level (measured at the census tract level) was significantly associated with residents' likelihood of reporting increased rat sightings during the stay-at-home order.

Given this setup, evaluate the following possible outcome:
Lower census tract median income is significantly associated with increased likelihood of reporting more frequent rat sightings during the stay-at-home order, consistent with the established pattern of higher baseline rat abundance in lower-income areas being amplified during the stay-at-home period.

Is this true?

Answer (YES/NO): NO